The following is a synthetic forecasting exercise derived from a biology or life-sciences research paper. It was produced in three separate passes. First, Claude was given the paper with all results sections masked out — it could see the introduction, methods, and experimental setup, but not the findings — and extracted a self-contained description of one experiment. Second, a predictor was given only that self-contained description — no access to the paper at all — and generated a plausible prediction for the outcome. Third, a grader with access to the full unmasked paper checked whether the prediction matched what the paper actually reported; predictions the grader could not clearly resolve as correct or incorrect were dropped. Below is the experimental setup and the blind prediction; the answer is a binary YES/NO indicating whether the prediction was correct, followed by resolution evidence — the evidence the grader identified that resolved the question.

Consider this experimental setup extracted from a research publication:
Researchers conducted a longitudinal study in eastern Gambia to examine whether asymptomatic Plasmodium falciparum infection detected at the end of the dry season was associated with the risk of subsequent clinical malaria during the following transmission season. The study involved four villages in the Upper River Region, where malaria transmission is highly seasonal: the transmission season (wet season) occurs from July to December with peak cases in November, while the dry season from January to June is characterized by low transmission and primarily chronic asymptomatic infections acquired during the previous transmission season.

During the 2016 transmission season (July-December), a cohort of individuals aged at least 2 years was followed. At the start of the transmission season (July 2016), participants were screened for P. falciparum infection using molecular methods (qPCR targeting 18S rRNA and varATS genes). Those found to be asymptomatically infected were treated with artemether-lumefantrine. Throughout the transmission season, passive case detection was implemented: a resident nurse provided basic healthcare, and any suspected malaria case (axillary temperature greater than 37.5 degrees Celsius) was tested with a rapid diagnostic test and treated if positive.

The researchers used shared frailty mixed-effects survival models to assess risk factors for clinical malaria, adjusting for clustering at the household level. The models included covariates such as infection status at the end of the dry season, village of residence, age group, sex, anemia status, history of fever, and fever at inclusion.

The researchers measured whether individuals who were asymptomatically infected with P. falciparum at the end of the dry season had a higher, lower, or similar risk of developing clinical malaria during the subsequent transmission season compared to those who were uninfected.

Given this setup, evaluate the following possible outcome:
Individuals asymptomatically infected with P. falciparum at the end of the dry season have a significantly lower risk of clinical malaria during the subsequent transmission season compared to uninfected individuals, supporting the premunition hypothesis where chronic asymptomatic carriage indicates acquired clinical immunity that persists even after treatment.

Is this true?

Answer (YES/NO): NO